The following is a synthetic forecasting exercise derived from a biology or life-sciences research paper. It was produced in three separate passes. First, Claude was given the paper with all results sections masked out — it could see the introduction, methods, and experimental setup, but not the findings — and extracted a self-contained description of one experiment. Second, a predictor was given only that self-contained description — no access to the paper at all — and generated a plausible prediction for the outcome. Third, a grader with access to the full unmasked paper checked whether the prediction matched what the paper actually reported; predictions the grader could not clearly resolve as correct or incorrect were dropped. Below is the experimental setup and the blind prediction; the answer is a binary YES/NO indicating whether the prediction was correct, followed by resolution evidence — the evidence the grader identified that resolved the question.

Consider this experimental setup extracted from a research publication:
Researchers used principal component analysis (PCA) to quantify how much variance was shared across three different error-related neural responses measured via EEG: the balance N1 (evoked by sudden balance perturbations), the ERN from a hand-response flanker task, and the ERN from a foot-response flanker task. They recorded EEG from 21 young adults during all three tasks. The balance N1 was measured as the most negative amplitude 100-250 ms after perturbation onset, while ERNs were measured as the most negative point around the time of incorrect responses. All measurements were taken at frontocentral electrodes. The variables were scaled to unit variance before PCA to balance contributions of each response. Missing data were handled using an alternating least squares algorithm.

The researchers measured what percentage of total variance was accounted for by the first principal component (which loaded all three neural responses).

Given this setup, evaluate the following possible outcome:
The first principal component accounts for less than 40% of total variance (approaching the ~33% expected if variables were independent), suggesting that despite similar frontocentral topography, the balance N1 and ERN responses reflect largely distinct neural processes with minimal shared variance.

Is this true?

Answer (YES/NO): NO